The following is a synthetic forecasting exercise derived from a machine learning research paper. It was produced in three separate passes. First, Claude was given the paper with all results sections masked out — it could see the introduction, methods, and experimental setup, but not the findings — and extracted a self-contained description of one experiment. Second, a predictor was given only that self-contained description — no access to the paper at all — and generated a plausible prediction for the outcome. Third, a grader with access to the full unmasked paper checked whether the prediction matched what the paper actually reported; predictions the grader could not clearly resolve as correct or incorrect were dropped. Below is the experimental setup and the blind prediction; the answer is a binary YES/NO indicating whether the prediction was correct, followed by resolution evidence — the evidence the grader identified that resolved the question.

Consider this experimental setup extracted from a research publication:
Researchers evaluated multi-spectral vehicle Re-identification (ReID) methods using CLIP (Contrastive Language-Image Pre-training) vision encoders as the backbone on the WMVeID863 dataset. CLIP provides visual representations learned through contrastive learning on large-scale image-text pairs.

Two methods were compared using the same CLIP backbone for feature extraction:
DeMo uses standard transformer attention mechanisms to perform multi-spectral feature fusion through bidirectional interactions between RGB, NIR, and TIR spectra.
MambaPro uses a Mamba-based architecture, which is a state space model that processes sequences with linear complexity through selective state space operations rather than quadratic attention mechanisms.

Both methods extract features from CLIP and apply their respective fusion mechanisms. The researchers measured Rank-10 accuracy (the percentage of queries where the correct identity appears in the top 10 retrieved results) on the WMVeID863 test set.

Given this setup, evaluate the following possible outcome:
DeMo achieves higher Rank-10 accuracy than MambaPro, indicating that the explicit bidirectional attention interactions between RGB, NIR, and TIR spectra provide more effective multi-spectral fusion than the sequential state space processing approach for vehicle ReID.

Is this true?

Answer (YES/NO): NO